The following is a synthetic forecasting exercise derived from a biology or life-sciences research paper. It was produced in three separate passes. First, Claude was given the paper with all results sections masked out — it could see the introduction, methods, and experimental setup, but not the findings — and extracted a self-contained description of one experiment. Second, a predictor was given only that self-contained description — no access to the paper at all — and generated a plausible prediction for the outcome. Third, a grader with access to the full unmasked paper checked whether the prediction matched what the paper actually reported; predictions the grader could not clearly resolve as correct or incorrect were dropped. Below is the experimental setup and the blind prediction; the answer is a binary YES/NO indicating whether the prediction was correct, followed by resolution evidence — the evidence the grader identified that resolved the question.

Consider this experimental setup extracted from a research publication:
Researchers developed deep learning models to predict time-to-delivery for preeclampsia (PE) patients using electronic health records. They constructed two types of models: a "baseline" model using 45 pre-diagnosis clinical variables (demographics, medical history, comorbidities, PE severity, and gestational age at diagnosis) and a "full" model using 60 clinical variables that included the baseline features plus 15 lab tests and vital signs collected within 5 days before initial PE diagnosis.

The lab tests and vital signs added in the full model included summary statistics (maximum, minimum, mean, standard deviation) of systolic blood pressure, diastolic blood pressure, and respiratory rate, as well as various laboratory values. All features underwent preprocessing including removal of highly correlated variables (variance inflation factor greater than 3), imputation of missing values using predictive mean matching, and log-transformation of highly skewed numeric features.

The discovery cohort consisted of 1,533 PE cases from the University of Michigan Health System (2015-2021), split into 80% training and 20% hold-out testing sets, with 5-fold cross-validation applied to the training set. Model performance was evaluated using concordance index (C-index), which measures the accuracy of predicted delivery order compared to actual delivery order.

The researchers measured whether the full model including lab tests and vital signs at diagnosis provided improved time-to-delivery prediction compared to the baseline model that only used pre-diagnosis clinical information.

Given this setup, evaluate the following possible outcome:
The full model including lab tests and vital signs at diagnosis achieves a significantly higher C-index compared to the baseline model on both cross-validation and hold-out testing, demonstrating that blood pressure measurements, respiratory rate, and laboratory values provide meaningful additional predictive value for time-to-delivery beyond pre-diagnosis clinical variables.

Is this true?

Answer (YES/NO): YES